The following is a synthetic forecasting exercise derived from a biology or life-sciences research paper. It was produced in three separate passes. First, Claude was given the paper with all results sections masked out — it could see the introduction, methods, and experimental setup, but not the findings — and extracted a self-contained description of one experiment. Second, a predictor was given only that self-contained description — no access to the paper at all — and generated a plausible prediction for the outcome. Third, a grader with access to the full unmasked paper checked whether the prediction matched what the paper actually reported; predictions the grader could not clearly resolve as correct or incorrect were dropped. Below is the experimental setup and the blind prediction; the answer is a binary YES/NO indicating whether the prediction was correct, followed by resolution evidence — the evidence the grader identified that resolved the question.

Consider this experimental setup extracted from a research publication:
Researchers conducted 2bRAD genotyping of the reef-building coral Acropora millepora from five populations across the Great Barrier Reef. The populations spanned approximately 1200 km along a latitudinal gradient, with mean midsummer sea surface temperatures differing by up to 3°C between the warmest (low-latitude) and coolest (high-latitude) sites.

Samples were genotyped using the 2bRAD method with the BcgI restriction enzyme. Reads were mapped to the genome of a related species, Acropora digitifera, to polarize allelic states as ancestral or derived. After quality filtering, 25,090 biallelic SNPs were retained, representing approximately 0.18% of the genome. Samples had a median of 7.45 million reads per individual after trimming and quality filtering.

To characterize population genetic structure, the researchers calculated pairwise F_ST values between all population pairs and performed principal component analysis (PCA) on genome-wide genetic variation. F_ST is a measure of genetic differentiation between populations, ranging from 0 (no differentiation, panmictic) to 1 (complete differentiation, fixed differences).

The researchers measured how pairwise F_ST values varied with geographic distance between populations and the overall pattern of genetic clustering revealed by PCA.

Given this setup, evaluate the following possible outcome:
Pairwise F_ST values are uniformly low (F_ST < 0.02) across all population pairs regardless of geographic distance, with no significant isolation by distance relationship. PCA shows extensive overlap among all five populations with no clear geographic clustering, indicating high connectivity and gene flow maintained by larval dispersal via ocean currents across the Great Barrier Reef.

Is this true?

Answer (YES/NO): NO